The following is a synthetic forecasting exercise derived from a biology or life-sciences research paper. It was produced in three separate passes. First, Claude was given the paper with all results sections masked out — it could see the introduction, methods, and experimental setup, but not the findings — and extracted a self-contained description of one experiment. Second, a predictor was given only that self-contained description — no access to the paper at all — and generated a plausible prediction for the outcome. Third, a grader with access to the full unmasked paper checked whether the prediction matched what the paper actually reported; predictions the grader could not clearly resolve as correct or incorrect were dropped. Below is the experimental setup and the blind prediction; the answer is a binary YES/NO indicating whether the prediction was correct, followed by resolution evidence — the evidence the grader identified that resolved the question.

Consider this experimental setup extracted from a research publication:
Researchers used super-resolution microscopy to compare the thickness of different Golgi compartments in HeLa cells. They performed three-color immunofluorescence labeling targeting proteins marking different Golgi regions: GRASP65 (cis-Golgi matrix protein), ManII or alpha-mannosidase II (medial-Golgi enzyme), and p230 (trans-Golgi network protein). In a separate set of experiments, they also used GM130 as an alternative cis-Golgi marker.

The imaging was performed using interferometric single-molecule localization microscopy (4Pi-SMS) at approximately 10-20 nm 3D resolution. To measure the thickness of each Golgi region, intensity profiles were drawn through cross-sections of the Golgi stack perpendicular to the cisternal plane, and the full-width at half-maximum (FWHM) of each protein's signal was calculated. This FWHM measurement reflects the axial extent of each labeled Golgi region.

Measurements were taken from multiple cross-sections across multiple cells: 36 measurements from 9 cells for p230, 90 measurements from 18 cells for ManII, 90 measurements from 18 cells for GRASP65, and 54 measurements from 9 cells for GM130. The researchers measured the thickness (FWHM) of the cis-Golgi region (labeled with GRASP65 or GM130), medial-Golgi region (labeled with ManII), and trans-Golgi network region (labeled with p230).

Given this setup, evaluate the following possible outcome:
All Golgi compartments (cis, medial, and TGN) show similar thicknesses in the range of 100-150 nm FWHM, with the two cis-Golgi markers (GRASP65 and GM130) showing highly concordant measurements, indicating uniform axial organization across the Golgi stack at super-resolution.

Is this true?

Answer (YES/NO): NO